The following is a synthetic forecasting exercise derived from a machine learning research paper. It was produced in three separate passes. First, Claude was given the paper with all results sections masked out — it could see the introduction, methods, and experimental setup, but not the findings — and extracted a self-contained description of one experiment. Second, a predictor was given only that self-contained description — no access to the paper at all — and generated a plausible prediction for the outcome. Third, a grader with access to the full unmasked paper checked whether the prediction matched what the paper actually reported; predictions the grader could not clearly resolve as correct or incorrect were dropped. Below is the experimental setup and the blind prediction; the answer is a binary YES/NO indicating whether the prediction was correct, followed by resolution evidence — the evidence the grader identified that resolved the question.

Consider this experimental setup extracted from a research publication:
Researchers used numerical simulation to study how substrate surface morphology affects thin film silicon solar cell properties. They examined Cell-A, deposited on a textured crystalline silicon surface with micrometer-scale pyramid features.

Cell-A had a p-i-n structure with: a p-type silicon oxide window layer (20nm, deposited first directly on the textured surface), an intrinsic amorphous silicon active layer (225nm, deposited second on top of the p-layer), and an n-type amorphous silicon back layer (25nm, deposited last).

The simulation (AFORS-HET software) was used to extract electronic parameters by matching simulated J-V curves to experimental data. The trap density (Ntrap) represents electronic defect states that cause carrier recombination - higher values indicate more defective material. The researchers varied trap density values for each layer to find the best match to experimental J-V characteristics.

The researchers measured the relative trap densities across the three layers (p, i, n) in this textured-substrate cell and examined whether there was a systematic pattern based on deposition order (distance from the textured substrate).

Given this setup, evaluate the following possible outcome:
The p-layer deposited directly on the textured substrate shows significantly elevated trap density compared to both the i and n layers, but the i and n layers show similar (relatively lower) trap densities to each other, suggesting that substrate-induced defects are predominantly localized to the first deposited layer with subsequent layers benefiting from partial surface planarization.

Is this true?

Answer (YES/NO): NO